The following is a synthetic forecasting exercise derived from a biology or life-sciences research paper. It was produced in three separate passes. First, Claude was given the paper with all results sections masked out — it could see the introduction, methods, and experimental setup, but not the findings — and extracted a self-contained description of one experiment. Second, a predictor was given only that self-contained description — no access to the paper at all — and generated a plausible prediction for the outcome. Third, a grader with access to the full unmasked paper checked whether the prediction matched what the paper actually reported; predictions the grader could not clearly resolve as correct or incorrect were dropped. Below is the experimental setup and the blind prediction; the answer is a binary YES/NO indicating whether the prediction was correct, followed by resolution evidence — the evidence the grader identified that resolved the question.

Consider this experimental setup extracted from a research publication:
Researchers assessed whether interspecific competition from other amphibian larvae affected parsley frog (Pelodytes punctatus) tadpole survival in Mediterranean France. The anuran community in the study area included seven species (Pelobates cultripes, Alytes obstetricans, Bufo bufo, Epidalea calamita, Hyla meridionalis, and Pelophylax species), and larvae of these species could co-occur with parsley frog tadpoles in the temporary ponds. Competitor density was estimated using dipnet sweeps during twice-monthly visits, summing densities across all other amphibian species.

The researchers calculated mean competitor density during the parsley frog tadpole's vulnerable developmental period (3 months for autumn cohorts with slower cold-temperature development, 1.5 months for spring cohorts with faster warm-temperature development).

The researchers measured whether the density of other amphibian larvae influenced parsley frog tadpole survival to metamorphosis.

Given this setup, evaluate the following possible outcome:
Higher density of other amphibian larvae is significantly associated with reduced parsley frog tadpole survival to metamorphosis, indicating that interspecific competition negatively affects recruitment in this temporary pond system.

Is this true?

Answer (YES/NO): NO